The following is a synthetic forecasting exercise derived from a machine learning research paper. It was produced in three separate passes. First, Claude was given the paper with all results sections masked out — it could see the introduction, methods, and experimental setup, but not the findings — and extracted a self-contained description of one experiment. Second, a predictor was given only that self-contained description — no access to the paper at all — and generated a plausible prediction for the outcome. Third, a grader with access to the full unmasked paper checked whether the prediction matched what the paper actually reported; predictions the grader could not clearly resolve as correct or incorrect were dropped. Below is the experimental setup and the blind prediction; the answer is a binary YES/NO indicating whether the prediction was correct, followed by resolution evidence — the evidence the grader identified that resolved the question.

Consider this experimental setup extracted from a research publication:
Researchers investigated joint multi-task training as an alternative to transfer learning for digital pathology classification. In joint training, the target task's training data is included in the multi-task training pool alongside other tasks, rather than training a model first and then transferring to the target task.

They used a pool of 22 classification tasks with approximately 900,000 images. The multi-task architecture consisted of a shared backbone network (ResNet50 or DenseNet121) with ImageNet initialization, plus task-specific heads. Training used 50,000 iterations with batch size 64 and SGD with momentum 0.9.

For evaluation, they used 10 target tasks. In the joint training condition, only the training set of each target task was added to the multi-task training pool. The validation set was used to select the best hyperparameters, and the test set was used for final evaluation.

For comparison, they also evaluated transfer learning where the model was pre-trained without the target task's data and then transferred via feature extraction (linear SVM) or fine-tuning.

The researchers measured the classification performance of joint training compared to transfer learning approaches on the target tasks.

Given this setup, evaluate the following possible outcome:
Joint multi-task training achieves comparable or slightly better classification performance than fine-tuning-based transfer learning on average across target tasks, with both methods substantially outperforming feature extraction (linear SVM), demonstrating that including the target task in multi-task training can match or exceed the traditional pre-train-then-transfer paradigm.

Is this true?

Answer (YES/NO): NO